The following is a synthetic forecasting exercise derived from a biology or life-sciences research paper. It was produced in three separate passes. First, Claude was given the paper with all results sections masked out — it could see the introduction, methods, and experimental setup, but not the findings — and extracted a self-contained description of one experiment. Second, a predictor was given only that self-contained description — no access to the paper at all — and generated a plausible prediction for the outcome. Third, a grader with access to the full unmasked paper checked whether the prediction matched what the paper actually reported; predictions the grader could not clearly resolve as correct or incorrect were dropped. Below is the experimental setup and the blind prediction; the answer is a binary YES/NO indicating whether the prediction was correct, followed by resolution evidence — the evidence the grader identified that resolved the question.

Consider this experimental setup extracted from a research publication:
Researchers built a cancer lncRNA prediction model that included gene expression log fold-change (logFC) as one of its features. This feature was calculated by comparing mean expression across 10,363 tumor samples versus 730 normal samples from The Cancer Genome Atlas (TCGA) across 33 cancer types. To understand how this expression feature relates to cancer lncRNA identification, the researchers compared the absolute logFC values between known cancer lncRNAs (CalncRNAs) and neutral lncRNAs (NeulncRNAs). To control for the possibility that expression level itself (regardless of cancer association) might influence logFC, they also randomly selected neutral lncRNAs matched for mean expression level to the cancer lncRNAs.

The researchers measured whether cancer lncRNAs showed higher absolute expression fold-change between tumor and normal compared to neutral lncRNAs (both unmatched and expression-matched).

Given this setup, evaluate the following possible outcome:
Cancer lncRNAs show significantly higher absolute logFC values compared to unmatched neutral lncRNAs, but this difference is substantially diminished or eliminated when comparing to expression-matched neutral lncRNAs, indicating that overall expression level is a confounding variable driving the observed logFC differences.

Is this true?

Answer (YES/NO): NO